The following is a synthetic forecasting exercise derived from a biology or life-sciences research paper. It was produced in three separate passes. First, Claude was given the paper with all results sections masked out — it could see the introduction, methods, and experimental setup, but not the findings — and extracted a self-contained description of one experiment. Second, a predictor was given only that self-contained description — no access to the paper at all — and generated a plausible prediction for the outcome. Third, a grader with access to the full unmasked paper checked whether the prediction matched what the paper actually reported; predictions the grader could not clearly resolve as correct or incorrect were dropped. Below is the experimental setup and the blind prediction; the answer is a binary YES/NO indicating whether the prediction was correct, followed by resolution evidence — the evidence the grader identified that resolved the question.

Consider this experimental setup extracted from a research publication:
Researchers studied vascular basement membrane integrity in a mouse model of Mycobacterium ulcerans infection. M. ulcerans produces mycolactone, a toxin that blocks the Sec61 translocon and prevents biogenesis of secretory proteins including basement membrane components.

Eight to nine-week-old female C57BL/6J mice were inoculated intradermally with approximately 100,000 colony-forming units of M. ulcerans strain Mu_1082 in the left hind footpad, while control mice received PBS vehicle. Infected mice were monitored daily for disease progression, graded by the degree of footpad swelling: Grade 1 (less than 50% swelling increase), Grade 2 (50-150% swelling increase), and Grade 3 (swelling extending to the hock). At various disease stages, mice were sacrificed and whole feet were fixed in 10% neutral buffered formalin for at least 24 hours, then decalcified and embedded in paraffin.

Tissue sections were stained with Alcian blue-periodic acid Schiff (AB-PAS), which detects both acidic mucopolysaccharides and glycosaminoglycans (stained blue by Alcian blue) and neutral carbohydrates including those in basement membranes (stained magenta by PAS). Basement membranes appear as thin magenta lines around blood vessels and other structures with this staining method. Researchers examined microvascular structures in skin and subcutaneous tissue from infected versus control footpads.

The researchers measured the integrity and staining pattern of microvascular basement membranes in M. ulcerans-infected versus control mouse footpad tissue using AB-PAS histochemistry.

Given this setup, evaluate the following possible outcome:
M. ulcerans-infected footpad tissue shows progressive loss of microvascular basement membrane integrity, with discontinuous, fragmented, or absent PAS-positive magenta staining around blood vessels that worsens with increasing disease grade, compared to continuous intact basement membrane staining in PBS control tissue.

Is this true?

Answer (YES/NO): YES